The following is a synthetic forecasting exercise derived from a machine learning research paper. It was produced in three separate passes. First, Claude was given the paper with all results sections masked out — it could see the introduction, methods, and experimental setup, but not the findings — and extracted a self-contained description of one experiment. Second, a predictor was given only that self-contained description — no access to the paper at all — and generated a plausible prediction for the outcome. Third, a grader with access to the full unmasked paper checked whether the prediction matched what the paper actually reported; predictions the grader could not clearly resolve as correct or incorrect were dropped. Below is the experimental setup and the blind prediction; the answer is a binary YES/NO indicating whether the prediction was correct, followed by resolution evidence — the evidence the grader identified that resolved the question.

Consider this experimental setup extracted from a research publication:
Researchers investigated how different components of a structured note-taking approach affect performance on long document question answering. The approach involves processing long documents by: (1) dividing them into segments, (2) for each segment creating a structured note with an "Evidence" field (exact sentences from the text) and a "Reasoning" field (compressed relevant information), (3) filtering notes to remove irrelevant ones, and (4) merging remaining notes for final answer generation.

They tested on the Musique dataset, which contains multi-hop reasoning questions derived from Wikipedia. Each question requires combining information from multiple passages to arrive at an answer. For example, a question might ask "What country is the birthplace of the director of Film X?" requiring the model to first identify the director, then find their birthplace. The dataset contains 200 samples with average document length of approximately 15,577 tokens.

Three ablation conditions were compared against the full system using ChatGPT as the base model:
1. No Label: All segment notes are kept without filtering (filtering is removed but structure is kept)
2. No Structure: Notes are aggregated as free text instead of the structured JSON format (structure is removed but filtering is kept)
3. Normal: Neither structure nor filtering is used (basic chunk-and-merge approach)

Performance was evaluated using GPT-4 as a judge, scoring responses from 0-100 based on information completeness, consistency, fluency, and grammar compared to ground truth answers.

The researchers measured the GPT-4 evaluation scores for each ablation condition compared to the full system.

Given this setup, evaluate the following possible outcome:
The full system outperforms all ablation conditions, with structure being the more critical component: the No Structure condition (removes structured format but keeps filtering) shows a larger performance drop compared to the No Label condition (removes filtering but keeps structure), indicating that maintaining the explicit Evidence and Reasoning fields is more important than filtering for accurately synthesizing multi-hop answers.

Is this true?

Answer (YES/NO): YES